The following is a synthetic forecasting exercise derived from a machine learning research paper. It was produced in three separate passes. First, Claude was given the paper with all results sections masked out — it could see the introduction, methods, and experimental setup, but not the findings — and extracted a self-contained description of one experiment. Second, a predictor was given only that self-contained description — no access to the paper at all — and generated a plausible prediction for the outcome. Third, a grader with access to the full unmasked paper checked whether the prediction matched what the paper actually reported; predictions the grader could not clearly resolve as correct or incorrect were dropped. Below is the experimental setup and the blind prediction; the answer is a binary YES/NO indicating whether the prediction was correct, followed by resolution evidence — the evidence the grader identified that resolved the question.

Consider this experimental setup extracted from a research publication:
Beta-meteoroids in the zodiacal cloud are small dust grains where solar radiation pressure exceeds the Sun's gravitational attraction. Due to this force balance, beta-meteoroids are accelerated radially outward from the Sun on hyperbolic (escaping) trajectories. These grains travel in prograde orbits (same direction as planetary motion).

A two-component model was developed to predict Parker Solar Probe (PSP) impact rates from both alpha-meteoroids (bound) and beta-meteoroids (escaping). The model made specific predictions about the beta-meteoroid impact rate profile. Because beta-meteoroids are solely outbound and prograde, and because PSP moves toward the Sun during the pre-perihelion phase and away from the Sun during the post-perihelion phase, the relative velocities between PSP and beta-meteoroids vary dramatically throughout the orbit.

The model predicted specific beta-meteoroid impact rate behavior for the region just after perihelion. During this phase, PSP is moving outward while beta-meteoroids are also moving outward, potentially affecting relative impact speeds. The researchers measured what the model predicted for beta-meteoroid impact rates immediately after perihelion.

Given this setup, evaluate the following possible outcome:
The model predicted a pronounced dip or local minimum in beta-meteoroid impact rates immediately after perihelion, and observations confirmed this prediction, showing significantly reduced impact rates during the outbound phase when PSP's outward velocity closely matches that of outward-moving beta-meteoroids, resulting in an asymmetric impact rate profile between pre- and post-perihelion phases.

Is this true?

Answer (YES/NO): YES